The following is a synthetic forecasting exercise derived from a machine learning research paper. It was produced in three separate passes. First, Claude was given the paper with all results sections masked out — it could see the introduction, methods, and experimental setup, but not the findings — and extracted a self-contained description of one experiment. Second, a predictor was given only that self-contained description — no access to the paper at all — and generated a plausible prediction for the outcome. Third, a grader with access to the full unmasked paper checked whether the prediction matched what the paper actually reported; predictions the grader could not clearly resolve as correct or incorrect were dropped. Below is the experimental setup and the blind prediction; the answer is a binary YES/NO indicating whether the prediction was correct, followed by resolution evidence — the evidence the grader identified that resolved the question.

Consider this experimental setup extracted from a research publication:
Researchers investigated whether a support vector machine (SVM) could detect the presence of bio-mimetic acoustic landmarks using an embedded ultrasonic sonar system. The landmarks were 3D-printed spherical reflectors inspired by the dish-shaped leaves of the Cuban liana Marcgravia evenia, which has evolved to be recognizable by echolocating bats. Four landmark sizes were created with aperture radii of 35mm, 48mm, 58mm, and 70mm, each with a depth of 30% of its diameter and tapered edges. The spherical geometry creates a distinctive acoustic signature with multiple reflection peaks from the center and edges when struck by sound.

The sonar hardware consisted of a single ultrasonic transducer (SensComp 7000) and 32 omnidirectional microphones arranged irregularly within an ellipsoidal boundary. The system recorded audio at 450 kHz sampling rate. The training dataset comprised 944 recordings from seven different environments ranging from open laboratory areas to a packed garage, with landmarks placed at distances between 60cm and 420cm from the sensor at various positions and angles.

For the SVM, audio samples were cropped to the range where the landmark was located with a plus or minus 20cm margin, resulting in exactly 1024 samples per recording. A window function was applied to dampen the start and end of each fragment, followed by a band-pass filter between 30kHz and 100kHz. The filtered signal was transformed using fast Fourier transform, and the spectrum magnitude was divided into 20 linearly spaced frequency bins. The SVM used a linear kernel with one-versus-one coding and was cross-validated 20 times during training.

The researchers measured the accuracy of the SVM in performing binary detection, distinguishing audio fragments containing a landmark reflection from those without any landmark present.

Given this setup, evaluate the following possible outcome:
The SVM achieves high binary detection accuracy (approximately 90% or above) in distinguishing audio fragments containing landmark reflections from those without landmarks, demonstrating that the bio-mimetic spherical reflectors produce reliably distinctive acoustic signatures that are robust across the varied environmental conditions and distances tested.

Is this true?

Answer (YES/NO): YES